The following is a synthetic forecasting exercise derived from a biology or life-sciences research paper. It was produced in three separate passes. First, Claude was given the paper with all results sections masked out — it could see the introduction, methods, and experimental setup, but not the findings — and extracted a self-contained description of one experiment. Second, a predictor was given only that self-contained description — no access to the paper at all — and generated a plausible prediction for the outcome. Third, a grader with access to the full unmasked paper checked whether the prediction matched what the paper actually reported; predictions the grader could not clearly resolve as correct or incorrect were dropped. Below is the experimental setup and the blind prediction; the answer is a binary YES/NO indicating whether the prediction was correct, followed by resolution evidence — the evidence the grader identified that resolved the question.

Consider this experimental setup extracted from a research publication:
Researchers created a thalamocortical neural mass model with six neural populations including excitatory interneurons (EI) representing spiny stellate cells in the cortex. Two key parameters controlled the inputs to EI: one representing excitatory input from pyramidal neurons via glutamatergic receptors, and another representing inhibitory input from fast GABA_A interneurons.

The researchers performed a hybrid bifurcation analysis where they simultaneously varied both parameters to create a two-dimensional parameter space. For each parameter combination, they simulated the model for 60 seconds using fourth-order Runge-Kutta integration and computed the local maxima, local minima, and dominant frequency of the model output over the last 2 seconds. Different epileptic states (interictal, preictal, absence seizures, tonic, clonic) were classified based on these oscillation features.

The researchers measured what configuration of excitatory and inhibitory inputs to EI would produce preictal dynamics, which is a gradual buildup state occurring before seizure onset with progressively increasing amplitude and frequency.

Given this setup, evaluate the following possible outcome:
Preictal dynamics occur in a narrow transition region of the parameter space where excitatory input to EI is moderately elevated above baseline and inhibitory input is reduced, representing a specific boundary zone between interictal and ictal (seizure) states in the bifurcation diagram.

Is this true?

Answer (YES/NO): NO